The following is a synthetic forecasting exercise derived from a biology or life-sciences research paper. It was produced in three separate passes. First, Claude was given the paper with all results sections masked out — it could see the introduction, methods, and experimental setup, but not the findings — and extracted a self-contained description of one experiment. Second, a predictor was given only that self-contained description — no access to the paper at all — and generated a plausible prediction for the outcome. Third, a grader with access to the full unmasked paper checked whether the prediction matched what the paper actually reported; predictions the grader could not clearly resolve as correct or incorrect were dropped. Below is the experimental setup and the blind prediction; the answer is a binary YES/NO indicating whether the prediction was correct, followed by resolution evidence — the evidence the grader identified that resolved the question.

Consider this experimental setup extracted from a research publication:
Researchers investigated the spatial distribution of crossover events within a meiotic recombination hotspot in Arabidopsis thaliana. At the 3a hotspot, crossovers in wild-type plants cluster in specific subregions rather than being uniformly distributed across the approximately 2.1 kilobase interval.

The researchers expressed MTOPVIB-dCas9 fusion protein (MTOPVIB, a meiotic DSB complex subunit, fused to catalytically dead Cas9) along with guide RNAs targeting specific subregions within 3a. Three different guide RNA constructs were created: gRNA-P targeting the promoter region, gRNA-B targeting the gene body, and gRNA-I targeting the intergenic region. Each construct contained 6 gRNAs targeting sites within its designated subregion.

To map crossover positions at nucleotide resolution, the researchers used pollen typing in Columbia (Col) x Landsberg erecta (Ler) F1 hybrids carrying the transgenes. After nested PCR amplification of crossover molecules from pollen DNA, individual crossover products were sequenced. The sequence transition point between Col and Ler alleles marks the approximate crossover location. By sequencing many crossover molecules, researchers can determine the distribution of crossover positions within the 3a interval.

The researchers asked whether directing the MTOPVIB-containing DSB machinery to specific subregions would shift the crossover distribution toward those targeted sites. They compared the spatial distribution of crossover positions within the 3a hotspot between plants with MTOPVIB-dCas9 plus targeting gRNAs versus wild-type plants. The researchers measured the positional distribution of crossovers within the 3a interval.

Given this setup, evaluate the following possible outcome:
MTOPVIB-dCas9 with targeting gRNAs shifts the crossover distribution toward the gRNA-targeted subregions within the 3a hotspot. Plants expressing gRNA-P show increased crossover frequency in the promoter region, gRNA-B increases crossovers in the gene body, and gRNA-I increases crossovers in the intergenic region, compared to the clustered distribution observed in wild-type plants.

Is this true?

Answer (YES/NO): NO